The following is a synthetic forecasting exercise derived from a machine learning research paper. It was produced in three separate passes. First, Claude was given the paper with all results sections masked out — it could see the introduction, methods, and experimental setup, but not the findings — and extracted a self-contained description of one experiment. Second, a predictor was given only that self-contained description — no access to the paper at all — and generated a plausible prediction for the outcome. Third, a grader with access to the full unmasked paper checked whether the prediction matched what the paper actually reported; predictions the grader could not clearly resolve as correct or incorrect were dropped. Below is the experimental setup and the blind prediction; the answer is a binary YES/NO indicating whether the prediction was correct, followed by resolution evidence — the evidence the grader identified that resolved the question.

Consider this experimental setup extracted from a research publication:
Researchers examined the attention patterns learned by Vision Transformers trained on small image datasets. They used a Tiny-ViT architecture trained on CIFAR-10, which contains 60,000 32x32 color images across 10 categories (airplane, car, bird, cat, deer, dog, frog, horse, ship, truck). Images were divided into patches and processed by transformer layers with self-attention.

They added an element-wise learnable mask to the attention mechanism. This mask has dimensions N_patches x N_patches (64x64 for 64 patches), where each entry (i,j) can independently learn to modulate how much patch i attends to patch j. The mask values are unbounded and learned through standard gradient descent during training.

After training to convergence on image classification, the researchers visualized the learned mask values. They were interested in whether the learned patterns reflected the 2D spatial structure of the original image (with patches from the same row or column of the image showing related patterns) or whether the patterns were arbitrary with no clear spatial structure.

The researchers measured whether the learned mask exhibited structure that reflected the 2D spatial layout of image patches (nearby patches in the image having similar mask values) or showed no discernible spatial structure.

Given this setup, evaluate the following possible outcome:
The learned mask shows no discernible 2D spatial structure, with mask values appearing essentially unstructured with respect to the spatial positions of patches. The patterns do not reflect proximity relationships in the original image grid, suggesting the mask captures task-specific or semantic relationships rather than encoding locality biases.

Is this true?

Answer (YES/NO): NO